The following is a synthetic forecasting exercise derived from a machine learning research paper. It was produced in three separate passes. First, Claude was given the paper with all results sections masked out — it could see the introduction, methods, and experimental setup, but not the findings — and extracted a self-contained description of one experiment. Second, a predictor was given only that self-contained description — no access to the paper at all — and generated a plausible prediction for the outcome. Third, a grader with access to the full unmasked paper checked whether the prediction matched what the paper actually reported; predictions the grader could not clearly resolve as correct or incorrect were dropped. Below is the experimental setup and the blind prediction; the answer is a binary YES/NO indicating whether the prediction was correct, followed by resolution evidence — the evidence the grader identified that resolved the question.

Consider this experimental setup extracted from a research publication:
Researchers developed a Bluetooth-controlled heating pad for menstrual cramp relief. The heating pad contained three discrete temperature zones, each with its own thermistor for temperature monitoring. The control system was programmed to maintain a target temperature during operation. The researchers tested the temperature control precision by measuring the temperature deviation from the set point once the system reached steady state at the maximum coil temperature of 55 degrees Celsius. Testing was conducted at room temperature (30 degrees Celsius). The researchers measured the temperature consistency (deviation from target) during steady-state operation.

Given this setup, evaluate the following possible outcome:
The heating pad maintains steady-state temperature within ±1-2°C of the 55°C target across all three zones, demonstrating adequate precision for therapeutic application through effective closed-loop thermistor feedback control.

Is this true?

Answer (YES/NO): NO